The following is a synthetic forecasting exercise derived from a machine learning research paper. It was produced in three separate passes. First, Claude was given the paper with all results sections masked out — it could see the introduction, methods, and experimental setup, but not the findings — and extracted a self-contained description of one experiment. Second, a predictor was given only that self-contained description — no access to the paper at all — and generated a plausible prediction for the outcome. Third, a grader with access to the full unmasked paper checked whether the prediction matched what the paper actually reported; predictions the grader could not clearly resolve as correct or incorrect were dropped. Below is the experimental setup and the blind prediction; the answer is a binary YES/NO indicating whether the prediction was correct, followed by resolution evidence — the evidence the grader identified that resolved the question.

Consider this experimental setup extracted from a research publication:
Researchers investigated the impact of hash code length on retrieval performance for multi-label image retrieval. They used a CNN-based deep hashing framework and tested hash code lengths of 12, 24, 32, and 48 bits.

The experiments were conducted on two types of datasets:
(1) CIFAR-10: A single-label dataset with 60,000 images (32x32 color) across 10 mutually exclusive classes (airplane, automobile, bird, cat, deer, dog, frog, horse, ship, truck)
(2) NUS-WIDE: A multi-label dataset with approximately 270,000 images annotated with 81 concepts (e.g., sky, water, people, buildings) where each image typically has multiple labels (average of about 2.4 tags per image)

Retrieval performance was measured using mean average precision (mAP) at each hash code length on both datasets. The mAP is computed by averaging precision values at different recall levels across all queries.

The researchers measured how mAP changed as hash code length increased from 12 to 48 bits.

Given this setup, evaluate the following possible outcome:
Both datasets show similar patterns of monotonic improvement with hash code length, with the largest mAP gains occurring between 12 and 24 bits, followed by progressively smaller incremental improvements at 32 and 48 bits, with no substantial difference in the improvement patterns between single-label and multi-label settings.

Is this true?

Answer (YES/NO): NO